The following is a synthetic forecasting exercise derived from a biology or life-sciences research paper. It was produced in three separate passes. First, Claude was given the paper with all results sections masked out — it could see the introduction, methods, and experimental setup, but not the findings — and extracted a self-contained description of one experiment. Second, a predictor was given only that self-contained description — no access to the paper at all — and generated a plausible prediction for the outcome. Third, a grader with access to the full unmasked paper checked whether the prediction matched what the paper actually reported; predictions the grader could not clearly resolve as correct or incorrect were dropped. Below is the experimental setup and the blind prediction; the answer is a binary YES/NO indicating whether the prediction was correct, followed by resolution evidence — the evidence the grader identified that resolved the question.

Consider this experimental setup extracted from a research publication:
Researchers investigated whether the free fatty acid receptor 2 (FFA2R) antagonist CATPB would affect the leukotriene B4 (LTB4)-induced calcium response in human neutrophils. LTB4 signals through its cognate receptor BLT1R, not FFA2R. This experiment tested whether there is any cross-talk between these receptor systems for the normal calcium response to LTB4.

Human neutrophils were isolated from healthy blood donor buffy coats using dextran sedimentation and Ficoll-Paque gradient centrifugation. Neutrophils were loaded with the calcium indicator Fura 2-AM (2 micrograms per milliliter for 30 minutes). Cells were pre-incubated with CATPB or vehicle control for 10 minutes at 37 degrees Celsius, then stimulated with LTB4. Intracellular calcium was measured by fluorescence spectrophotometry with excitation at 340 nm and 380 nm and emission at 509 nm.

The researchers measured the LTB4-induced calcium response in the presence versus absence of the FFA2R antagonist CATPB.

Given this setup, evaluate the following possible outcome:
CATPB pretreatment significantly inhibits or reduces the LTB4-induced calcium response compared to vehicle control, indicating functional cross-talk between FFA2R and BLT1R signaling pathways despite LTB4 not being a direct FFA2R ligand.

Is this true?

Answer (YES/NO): NO